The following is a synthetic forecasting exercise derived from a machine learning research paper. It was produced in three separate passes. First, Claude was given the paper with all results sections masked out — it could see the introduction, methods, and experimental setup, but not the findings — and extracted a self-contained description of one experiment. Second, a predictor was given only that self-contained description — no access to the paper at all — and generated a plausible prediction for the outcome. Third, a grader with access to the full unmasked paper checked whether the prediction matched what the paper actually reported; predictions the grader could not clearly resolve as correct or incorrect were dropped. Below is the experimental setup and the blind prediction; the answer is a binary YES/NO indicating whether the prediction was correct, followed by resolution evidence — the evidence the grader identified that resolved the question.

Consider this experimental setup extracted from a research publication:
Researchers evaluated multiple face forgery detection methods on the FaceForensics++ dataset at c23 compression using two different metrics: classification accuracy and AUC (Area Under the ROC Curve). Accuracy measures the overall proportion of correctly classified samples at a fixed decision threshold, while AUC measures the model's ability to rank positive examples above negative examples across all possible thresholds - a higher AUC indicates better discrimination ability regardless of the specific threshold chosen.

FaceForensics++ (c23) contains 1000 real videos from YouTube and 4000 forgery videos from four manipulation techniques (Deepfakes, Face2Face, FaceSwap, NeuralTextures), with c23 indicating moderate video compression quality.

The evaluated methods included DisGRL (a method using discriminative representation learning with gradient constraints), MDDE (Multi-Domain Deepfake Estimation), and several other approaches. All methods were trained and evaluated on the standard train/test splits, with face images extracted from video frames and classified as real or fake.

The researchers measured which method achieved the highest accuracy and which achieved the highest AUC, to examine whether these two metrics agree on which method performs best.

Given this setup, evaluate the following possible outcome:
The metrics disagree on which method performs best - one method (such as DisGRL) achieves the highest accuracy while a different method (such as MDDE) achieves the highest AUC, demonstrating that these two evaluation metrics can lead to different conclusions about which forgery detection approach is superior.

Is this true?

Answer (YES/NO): YES